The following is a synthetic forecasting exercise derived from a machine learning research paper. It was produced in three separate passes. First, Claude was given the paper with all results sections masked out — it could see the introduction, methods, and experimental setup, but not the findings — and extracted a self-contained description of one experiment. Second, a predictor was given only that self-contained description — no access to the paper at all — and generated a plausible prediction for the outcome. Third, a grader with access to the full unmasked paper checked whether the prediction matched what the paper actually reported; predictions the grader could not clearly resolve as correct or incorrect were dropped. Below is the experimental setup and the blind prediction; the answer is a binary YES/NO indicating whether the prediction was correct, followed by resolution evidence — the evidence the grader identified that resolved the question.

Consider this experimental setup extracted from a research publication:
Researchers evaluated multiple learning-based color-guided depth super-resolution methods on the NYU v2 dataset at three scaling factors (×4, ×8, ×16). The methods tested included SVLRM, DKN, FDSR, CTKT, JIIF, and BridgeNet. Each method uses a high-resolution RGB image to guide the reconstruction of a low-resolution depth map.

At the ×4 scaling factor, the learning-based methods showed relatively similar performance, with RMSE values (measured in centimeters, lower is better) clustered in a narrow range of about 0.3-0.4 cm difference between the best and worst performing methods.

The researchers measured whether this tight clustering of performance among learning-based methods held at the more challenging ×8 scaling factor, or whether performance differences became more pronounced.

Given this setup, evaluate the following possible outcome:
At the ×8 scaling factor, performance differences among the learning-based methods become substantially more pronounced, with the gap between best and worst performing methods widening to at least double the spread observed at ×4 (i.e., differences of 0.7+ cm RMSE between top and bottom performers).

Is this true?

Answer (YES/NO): YES